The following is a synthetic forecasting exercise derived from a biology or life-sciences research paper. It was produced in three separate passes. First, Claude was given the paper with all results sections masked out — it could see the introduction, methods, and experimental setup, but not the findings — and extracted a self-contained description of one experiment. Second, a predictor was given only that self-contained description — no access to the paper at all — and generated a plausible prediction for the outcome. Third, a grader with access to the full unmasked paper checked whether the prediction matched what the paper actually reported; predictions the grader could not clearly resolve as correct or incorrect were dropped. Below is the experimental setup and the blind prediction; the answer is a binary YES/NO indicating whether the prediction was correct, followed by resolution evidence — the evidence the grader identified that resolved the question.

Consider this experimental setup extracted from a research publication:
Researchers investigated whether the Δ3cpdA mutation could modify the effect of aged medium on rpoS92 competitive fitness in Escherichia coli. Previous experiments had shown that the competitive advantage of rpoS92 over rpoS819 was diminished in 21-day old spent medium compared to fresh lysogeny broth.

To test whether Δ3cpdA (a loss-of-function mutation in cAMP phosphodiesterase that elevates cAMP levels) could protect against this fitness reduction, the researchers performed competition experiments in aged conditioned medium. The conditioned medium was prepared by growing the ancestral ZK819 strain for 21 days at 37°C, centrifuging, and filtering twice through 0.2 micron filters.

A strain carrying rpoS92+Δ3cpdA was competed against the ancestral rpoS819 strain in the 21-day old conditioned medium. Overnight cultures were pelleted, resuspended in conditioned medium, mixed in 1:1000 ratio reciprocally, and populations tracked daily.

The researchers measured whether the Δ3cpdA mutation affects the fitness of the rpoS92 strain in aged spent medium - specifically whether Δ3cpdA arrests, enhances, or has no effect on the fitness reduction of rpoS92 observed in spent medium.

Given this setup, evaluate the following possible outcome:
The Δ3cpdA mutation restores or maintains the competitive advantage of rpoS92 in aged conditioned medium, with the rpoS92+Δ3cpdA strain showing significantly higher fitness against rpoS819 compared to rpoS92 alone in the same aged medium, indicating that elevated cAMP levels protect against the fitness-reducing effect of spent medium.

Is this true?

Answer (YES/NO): YES